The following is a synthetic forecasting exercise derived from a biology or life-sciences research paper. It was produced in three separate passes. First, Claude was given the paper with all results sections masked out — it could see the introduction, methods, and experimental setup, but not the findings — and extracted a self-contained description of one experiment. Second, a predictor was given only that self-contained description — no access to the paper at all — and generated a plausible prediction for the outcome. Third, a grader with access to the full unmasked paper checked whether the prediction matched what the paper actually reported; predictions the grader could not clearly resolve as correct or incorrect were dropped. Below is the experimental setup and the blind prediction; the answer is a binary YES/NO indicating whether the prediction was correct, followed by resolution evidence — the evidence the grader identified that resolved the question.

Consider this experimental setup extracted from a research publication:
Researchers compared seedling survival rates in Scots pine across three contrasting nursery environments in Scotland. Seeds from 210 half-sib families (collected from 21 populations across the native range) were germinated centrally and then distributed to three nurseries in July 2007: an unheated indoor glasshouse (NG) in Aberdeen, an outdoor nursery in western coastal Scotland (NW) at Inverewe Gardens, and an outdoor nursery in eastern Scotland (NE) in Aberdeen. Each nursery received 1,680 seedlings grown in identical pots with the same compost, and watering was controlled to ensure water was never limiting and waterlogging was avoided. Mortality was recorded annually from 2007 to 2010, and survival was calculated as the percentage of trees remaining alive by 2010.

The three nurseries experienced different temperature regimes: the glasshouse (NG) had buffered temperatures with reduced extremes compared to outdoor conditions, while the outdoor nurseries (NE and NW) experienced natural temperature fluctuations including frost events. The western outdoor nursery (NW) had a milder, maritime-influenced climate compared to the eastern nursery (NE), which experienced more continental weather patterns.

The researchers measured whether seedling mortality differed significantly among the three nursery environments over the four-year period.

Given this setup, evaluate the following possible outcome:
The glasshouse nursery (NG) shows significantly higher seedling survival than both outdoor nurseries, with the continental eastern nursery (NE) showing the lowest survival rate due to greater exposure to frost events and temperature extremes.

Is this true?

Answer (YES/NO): NO